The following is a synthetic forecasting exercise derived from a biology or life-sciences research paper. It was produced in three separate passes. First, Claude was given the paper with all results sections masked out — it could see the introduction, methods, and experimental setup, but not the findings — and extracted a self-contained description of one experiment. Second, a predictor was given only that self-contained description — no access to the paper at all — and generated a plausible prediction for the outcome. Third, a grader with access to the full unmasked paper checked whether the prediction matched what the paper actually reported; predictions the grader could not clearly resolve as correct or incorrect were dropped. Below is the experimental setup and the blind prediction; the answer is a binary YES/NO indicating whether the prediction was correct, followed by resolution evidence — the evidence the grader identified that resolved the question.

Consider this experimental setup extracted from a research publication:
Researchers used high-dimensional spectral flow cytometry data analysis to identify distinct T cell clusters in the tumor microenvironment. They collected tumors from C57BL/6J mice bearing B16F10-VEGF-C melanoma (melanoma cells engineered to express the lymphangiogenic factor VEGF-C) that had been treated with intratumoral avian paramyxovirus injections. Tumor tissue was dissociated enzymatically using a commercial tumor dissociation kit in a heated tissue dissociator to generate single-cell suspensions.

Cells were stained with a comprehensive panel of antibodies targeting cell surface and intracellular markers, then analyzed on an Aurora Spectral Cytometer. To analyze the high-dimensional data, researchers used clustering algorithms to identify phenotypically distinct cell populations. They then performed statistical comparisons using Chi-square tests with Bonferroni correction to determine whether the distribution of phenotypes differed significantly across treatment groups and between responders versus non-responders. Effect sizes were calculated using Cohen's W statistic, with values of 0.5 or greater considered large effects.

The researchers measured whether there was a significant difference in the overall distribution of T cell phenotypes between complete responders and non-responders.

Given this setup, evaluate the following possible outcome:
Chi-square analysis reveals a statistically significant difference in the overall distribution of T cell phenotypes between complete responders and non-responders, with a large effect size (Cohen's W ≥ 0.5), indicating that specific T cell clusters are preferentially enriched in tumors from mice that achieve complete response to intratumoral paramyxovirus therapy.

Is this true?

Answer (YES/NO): YES